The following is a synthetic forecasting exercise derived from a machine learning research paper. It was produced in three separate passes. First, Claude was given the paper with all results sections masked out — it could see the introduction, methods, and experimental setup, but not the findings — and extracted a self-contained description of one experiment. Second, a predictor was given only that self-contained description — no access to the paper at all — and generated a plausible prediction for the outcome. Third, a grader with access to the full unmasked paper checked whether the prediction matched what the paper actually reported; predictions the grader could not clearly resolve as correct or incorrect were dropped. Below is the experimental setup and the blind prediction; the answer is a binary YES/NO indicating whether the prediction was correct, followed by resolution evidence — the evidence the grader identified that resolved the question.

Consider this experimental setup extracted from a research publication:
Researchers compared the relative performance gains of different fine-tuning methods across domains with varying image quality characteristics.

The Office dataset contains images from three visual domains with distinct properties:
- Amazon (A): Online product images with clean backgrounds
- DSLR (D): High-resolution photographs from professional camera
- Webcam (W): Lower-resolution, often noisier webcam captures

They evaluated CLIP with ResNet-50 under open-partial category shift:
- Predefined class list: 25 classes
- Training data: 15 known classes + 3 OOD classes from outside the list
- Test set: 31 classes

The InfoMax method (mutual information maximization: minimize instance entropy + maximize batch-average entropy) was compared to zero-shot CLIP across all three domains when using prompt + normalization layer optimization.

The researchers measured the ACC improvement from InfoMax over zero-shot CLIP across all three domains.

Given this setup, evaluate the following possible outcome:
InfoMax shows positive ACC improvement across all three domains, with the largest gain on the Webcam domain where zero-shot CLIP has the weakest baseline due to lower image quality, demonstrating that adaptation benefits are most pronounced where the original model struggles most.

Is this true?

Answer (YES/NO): YES